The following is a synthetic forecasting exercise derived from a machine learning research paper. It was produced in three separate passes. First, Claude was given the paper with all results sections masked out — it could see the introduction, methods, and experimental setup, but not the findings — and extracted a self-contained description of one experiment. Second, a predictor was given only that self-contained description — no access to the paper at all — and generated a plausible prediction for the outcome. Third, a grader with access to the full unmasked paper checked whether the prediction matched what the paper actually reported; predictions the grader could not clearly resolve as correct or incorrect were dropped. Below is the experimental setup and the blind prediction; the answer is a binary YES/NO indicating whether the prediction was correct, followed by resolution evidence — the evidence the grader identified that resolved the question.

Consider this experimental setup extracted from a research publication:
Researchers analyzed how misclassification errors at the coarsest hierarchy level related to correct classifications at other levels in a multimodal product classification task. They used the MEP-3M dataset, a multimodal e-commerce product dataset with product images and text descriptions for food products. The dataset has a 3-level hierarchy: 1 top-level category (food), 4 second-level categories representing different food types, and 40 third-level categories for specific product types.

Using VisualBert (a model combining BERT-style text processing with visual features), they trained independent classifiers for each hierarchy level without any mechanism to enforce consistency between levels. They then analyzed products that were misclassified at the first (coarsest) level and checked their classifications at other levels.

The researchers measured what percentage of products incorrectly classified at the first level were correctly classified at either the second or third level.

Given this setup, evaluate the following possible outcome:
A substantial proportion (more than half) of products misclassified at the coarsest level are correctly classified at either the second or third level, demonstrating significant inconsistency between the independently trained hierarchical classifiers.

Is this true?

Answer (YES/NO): NO